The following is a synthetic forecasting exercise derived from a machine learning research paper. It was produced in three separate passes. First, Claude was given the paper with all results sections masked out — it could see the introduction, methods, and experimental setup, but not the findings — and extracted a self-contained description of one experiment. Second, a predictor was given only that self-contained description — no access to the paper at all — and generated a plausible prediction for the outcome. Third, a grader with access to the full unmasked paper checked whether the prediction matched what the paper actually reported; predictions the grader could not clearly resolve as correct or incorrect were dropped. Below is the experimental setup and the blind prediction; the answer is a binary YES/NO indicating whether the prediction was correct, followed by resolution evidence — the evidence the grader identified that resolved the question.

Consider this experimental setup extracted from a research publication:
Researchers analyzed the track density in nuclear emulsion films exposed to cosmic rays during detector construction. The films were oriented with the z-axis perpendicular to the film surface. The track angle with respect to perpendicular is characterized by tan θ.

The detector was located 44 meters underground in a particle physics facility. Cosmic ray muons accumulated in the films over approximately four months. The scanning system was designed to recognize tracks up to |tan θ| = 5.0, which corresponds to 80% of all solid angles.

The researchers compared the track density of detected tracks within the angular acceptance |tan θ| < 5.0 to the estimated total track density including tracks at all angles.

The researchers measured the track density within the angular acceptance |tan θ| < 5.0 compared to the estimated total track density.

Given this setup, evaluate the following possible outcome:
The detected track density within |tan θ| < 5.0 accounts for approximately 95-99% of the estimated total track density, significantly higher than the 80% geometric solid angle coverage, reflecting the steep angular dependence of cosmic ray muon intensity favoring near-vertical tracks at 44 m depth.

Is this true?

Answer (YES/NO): NO